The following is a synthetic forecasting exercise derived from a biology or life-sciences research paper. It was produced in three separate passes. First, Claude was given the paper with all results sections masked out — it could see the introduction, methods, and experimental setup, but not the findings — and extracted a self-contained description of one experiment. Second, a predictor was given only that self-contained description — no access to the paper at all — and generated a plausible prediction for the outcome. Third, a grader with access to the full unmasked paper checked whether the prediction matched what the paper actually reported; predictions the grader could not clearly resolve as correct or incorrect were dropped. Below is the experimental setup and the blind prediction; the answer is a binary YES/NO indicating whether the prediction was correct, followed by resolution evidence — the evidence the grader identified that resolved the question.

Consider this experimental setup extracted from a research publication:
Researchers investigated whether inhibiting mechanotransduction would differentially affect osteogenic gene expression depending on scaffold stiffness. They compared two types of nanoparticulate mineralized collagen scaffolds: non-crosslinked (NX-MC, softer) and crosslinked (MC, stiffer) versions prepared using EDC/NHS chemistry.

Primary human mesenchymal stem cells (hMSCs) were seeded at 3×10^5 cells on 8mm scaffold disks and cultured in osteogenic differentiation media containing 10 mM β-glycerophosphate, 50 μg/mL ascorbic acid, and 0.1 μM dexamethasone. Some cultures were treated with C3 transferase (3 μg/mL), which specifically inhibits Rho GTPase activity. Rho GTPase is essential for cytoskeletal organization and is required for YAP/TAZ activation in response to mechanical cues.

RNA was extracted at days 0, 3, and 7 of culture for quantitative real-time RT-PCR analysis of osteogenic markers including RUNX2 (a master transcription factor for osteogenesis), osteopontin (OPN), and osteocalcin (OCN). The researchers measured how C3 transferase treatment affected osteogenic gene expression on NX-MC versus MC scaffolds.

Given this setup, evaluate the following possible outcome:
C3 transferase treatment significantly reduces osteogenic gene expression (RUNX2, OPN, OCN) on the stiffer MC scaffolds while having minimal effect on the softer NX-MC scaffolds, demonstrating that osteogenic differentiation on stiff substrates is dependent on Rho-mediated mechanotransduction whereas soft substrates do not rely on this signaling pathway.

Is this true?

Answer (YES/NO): YES